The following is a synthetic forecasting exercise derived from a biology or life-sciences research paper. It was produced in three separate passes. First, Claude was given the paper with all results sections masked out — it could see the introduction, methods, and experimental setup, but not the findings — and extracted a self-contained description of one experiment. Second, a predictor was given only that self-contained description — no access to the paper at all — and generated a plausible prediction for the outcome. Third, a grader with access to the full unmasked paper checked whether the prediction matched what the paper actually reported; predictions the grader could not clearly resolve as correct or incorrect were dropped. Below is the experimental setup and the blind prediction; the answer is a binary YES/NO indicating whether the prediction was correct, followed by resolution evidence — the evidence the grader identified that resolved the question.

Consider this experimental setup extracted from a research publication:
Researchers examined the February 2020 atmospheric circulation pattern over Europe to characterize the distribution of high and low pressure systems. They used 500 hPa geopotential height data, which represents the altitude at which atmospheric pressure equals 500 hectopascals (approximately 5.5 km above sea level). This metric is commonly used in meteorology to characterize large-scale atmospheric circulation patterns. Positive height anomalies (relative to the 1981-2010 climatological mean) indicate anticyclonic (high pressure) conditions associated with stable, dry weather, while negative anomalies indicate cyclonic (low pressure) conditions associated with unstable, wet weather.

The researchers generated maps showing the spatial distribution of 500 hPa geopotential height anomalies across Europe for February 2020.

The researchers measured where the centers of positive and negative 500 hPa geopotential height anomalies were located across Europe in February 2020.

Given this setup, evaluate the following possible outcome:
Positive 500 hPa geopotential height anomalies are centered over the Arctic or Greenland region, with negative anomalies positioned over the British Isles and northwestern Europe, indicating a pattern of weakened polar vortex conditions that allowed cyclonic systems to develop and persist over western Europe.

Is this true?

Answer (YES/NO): NO